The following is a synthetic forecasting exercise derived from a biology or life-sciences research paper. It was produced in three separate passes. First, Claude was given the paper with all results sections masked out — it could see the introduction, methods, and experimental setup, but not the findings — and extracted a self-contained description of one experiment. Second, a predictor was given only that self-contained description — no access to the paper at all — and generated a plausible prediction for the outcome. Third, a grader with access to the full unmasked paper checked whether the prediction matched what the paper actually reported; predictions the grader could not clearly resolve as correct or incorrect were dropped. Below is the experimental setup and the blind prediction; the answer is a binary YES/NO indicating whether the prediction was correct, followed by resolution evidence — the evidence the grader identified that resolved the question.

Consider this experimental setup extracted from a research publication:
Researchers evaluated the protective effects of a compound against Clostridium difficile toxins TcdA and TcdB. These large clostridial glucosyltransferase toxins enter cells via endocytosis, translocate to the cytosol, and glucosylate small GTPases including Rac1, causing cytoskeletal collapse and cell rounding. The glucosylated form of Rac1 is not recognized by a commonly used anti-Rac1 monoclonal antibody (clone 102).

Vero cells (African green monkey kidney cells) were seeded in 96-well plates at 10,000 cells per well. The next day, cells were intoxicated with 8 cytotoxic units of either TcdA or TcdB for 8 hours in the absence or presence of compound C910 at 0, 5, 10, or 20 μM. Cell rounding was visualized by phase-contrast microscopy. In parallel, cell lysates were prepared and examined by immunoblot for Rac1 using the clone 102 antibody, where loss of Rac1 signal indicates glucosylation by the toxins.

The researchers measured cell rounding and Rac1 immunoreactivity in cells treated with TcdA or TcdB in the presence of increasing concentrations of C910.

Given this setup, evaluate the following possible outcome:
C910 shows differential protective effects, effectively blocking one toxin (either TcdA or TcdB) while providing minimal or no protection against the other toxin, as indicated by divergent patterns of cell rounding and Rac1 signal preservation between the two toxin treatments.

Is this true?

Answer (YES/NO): NO